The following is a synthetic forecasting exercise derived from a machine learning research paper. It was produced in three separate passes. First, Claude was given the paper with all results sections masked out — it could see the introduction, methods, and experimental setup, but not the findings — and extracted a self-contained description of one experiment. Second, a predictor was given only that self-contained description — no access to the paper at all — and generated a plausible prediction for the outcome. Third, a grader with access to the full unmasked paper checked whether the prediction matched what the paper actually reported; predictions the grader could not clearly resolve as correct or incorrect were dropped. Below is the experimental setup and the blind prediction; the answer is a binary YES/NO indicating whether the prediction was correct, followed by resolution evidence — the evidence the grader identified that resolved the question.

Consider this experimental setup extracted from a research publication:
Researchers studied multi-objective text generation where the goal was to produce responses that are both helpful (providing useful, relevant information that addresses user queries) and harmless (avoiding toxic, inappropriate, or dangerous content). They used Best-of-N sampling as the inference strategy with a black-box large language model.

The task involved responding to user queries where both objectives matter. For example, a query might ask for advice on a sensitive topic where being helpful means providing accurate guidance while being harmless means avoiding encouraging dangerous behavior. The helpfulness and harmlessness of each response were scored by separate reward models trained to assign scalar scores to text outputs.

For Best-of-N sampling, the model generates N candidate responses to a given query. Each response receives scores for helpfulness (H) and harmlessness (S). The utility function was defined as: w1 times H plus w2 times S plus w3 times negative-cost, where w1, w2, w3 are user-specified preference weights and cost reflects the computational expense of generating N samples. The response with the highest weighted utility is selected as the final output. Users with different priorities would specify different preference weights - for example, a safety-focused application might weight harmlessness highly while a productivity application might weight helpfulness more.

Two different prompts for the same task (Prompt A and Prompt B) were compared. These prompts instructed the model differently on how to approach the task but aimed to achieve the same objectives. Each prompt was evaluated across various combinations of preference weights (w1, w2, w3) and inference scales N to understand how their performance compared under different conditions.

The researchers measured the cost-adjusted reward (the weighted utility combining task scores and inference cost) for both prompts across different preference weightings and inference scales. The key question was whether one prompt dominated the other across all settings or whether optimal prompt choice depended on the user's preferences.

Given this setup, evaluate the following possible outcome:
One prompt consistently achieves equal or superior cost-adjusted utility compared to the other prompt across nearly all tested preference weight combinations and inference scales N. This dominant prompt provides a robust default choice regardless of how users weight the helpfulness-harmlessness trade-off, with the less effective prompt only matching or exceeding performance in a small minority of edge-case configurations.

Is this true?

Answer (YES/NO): NO